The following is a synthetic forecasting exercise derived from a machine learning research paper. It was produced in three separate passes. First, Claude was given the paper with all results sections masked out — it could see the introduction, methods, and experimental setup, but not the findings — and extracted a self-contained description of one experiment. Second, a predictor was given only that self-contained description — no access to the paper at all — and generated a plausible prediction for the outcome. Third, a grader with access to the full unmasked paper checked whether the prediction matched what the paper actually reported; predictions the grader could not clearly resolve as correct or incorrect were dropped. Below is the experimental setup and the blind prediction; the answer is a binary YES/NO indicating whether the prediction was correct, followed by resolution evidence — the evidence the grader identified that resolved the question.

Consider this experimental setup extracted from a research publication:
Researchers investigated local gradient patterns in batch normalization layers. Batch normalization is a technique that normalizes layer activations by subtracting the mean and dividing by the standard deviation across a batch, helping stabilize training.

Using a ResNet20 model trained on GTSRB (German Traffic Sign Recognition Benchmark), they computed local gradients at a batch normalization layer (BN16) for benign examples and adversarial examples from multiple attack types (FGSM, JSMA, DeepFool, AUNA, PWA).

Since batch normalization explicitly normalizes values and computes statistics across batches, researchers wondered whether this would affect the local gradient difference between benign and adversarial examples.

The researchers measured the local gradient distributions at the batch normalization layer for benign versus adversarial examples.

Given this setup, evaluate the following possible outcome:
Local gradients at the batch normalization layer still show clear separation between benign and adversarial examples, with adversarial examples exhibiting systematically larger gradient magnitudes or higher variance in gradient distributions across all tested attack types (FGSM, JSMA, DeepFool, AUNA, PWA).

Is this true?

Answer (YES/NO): YES